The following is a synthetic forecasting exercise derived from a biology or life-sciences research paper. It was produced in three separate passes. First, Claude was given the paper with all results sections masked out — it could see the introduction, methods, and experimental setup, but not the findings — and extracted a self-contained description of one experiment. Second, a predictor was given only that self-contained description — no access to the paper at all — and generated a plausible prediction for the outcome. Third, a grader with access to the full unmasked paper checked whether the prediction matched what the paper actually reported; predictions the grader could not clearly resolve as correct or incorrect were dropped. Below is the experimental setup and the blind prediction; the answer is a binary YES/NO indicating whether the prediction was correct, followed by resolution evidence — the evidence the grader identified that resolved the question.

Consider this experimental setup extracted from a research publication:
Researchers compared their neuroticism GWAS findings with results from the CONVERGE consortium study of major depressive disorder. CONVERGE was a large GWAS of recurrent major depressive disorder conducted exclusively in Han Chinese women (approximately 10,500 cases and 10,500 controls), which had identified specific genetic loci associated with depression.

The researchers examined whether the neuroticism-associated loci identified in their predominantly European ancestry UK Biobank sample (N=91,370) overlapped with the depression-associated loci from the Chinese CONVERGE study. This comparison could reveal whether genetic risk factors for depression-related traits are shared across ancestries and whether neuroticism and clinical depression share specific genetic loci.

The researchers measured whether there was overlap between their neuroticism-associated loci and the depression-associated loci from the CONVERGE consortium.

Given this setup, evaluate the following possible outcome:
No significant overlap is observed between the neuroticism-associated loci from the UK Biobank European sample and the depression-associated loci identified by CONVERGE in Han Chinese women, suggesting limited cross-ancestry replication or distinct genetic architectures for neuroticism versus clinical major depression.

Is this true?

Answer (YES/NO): YES